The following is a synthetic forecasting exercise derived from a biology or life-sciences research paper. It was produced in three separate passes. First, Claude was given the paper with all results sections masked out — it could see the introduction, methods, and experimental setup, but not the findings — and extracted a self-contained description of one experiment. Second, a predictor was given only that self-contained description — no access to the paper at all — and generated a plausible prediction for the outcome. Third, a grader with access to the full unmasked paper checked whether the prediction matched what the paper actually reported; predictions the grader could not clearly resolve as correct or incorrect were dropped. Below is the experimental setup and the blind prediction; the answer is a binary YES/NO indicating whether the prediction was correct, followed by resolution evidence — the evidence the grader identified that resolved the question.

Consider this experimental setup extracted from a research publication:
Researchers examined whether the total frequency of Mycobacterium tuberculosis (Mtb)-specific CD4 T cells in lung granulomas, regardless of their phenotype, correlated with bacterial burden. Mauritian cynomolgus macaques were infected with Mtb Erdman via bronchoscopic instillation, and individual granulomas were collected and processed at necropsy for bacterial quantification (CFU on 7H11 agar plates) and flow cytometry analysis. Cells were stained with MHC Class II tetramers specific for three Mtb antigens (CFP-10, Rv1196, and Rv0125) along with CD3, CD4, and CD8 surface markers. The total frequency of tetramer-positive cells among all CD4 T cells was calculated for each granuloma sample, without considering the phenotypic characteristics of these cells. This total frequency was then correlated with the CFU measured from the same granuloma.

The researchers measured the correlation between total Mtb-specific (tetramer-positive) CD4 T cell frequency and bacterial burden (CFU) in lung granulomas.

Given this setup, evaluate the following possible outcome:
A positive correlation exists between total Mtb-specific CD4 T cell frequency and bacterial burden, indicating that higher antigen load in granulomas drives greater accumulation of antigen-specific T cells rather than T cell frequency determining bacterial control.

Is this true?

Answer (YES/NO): YES